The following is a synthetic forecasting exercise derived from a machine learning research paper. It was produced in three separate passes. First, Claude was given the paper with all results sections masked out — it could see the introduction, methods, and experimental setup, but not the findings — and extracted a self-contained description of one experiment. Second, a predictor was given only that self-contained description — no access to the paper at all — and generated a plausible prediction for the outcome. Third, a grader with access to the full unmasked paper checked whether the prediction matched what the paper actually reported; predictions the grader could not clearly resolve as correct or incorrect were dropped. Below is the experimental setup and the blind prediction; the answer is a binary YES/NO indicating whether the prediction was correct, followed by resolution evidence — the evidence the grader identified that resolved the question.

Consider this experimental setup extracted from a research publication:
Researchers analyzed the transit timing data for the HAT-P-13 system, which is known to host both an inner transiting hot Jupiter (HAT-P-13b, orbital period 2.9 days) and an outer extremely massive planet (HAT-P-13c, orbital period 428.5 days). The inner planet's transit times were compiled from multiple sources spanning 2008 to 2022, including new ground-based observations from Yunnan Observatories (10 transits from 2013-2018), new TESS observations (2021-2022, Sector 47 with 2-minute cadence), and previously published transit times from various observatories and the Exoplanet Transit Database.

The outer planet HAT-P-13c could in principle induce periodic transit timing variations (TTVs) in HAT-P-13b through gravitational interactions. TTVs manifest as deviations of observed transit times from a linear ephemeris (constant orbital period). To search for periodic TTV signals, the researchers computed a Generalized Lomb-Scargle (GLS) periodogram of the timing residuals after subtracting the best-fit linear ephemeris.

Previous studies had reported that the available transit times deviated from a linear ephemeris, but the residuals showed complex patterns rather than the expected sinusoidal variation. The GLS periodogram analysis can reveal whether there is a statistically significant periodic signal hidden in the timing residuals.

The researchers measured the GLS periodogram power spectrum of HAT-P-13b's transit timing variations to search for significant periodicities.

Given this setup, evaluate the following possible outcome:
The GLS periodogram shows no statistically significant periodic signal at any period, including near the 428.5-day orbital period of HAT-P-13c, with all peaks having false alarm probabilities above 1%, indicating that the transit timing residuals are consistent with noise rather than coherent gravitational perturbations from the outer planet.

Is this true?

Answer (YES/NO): NO